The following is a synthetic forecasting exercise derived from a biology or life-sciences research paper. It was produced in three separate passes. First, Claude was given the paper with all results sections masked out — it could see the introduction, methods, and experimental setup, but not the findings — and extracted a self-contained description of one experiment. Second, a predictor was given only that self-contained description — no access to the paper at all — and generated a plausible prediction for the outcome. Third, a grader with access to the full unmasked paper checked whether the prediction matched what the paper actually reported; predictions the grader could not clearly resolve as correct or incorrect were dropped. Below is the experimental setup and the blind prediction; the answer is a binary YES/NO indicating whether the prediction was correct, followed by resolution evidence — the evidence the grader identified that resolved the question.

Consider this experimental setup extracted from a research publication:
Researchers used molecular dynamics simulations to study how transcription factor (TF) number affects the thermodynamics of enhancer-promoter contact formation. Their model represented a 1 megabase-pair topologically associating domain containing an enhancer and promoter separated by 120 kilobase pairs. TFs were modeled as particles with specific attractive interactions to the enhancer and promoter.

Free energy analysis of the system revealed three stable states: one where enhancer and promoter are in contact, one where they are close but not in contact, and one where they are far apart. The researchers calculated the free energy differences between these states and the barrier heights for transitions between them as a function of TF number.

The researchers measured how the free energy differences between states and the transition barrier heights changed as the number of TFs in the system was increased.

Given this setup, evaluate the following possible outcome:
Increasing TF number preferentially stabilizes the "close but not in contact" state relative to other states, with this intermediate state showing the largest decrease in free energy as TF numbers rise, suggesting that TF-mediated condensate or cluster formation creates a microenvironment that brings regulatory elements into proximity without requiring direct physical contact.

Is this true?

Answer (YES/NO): NO